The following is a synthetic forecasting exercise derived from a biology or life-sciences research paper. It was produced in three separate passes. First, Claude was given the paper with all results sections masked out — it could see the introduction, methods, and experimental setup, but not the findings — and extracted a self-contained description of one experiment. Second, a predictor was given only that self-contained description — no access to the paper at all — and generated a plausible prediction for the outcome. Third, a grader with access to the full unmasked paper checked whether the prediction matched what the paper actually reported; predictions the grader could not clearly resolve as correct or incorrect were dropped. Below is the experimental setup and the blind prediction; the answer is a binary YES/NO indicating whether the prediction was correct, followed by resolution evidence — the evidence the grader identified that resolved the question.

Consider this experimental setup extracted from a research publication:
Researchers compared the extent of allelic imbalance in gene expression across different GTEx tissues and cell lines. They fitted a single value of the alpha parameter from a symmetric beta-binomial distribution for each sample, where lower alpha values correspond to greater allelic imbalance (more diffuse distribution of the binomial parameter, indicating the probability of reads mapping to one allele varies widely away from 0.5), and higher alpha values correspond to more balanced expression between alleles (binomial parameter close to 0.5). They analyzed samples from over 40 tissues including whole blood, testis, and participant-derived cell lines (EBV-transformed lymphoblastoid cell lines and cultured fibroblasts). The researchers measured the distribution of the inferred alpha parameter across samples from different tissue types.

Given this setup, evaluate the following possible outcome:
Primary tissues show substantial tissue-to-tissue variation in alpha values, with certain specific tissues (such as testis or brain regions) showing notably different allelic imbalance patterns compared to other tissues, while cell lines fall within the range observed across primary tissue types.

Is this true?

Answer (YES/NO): NO